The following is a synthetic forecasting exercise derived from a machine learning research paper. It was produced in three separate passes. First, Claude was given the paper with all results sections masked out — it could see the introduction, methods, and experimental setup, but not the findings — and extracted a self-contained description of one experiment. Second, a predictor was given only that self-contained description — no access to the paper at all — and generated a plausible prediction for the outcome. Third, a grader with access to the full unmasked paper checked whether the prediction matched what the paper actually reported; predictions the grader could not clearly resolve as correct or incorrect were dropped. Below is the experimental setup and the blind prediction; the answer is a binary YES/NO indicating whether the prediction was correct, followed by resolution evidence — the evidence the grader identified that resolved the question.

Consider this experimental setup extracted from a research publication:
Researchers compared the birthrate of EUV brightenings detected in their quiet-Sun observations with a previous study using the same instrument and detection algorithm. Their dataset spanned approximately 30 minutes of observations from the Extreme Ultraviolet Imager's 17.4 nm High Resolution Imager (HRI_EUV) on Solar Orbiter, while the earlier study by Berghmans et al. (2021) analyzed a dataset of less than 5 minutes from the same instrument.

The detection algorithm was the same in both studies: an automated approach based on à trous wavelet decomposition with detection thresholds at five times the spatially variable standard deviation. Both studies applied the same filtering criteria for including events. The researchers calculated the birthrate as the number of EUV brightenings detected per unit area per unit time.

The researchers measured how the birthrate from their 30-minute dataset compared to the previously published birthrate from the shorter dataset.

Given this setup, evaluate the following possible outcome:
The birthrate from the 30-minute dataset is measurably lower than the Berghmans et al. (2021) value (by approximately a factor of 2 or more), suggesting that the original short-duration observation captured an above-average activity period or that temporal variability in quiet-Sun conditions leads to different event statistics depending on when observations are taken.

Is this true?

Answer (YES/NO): NO